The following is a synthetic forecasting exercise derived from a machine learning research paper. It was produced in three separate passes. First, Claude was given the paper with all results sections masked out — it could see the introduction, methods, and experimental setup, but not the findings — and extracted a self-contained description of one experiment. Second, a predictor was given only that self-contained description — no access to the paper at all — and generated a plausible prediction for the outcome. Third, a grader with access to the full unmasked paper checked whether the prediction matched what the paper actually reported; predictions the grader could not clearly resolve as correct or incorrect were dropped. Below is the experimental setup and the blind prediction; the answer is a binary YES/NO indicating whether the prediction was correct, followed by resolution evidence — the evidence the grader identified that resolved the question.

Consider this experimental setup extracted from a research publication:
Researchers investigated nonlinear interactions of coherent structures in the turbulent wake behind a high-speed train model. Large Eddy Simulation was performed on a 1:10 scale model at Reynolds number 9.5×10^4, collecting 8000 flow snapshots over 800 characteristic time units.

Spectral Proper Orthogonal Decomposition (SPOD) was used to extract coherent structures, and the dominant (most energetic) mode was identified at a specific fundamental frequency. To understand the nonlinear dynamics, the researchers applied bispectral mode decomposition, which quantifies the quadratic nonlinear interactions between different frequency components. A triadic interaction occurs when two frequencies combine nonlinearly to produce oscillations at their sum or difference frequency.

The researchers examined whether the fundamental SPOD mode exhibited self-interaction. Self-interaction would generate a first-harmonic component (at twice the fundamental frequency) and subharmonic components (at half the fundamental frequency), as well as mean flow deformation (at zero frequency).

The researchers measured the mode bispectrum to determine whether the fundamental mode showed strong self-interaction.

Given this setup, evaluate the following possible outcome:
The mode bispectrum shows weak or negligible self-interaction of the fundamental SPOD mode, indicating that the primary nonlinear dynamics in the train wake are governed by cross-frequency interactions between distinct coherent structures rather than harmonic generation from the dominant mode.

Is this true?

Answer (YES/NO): NO